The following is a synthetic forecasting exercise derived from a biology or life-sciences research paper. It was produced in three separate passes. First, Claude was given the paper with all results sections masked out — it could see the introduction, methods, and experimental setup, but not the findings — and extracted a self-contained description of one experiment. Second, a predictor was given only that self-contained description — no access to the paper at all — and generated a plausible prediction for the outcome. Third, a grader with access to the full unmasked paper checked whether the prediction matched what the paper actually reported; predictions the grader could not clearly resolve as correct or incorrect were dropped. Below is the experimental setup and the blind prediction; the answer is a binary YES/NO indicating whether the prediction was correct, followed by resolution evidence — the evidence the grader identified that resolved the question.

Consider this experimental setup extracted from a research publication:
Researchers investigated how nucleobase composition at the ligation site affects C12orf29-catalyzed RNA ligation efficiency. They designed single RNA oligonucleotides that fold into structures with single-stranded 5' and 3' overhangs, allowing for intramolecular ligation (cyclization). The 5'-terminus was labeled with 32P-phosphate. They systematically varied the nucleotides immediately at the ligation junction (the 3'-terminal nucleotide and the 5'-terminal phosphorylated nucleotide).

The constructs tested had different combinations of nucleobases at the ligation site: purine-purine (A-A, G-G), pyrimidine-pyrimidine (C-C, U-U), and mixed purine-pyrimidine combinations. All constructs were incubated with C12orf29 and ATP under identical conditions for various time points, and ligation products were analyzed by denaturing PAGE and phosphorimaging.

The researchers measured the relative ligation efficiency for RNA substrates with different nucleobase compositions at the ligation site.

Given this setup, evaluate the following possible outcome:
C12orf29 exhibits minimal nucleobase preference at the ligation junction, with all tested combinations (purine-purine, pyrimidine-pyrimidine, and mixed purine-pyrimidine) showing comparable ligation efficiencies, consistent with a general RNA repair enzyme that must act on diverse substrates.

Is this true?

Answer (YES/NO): NO